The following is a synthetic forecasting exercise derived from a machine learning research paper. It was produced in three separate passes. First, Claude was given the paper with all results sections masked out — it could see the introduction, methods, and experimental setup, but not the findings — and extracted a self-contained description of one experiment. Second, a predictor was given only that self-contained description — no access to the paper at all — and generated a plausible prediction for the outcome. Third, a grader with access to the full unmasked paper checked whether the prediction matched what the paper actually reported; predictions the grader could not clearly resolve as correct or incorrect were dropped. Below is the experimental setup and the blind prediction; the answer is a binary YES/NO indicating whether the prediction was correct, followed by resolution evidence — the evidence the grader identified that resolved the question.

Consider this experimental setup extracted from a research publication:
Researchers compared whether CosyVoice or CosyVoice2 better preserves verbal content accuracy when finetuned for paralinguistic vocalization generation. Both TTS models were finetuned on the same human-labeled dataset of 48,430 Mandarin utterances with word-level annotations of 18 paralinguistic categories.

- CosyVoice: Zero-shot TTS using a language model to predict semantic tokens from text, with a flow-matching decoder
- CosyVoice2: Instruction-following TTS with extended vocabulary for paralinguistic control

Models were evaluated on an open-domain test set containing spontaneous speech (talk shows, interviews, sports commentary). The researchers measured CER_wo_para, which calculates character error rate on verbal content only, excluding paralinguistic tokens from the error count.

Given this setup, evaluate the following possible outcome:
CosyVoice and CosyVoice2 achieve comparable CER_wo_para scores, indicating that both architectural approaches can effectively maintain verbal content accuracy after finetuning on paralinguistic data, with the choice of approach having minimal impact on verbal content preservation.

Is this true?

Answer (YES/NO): NO